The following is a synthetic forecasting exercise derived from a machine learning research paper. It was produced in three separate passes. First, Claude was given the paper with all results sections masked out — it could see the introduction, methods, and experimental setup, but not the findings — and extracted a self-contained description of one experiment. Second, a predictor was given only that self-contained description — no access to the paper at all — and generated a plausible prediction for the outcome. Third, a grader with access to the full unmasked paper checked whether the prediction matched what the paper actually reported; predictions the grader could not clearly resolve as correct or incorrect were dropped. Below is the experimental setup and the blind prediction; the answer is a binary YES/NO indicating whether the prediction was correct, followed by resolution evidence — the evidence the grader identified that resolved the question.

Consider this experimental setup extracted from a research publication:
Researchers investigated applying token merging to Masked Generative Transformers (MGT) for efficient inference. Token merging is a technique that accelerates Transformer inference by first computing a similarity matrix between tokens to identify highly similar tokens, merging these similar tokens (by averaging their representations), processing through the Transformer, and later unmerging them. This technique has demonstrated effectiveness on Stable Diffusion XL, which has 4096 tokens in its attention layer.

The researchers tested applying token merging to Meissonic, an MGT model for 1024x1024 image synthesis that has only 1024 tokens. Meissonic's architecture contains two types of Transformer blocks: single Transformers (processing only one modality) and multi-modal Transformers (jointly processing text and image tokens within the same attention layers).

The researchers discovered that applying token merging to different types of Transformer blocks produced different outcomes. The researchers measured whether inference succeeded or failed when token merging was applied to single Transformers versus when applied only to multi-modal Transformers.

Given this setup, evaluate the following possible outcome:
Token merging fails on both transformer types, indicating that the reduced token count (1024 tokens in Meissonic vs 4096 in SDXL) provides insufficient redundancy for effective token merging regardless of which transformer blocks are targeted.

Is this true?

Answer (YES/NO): NO